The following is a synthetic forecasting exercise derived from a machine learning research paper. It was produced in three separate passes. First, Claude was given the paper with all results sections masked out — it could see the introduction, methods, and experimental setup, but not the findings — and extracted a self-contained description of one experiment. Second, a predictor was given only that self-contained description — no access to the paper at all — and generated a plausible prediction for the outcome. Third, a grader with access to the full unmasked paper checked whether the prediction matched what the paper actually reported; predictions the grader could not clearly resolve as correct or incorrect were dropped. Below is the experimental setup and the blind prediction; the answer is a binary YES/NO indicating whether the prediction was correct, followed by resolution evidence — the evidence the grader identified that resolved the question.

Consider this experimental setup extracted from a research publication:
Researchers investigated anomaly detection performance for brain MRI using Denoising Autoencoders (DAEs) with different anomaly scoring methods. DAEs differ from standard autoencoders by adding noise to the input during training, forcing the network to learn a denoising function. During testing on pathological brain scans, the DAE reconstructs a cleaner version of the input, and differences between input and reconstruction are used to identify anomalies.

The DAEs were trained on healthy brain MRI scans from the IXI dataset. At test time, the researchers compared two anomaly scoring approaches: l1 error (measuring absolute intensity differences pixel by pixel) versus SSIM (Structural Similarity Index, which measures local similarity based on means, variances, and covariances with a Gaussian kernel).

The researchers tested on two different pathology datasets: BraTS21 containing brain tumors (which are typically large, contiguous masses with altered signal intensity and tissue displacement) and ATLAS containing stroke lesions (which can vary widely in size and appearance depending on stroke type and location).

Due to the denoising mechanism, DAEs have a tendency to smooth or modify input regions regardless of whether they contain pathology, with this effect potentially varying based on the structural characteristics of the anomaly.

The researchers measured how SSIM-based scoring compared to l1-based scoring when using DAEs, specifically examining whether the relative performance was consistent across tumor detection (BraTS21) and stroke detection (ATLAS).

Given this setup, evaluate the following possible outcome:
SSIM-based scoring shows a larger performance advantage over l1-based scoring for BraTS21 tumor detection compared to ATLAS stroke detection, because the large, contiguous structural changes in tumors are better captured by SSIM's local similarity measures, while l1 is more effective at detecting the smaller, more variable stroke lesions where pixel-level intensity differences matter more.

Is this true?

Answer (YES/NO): NO